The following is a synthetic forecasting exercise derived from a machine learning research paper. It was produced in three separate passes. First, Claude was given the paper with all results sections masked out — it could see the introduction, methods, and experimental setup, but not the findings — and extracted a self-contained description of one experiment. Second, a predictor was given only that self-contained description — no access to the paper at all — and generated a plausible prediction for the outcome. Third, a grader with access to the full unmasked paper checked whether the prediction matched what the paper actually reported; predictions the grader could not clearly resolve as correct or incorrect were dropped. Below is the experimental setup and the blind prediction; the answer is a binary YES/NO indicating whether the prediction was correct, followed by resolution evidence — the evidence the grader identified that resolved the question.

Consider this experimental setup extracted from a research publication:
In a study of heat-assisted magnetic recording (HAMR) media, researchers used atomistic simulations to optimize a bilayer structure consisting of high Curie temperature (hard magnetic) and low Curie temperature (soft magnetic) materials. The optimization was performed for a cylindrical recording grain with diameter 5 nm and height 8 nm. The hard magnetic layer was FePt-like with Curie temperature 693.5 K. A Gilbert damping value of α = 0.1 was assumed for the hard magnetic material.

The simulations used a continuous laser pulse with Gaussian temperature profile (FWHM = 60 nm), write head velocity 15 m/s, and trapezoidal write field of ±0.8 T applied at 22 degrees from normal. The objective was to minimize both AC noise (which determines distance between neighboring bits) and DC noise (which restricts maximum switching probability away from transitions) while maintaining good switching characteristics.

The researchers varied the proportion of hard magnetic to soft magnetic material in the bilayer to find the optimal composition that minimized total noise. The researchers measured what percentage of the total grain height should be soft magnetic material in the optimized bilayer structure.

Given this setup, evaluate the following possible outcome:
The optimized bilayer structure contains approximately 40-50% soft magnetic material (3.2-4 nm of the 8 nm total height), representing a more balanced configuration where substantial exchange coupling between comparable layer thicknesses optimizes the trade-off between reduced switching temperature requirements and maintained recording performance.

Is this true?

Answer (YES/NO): YES